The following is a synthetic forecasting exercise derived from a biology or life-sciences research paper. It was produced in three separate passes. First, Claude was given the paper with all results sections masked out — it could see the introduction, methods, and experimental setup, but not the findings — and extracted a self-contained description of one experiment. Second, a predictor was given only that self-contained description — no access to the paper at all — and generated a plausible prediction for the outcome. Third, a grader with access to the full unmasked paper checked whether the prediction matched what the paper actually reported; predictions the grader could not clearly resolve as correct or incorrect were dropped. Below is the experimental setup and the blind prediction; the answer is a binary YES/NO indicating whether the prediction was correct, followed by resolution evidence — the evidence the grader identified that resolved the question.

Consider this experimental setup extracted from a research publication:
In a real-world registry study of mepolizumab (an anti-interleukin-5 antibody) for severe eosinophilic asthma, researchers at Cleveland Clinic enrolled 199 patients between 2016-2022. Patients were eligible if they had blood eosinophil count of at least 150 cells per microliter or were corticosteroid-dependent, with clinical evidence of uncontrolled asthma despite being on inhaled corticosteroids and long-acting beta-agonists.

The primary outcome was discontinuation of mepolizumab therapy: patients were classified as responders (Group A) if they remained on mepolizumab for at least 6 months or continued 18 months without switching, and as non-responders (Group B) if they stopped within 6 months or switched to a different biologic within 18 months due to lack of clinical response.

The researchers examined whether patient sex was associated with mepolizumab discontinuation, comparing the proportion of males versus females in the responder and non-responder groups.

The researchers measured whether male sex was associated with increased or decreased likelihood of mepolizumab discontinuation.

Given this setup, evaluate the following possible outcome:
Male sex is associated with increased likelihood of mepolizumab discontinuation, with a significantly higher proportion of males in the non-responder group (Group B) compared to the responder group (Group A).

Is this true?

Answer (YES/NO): YES